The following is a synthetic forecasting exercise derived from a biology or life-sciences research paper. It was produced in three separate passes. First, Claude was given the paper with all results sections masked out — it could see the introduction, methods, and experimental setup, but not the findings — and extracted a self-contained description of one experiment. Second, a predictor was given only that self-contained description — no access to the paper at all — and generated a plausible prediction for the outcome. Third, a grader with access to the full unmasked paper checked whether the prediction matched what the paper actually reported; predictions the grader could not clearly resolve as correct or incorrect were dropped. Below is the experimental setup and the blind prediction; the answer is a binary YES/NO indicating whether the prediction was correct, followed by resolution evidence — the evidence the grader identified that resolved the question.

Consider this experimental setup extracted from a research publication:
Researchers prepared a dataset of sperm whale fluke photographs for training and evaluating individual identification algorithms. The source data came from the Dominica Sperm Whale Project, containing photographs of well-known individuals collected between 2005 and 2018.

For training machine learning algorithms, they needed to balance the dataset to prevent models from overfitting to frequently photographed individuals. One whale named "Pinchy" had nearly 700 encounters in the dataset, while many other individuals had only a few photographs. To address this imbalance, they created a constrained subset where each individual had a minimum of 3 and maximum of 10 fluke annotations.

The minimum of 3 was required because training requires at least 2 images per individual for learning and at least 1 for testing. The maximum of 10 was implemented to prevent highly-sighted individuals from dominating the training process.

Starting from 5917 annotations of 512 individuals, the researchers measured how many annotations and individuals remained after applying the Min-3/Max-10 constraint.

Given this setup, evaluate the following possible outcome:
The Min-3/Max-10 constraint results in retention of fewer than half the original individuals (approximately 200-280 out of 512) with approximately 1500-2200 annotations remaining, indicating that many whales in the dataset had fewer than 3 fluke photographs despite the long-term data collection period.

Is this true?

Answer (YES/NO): NO